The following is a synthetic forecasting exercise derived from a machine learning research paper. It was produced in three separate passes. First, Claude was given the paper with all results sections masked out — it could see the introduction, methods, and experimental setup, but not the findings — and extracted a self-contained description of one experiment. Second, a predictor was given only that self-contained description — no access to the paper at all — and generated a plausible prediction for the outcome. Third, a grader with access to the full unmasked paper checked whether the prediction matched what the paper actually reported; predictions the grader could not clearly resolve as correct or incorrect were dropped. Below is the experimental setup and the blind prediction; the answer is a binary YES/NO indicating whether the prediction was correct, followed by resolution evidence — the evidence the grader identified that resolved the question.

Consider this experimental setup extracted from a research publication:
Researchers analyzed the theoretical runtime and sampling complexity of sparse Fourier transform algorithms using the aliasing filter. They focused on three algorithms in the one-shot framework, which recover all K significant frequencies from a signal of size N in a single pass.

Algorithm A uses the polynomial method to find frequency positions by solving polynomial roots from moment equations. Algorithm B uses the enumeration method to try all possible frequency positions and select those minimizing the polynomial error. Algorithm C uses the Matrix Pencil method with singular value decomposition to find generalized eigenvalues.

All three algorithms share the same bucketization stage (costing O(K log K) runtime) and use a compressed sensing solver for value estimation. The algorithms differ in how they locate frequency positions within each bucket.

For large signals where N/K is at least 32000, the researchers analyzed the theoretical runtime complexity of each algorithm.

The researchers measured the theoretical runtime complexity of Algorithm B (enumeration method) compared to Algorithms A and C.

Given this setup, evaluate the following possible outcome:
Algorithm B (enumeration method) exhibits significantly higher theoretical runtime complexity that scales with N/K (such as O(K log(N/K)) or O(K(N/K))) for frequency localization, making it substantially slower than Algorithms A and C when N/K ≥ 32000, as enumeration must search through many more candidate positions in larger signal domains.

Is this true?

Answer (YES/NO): YES